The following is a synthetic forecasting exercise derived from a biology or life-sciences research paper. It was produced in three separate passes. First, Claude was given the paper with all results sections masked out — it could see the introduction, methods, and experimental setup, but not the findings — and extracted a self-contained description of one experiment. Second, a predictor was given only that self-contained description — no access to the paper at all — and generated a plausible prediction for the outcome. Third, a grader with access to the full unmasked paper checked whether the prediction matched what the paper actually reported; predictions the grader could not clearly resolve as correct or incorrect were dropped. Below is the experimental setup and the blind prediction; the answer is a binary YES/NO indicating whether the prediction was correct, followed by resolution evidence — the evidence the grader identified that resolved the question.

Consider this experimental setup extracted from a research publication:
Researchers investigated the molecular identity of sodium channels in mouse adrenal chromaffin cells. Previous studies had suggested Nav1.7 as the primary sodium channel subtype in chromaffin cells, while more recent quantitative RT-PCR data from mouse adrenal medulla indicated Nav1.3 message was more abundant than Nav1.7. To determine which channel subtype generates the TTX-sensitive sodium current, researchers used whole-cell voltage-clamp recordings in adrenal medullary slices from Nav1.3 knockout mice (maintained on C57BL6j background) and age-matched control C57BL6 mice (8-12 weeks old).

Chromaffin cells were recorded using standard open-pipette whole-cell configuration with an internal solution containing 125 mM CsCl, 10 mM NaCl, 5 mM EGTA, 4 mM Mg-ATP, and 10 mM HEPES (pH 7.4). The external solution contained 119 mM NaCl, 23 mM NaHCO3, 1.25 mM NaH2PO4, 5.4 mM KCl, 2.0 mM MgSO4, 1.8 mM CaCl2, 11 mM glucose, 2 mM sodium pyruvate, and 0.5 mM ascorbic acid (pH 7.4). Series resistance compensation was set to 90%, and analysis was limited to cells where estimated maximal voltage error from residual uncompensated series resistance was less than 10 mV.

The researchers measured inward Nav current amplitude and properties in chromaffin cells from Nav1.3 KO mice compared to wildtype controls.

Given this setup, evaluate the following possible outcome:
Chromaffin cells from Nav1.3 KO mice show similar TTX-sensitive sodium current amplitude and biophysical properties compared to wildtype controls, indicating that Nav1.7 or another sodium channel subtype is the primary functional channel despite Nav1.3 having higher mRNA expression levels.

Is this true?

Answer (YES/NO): NO